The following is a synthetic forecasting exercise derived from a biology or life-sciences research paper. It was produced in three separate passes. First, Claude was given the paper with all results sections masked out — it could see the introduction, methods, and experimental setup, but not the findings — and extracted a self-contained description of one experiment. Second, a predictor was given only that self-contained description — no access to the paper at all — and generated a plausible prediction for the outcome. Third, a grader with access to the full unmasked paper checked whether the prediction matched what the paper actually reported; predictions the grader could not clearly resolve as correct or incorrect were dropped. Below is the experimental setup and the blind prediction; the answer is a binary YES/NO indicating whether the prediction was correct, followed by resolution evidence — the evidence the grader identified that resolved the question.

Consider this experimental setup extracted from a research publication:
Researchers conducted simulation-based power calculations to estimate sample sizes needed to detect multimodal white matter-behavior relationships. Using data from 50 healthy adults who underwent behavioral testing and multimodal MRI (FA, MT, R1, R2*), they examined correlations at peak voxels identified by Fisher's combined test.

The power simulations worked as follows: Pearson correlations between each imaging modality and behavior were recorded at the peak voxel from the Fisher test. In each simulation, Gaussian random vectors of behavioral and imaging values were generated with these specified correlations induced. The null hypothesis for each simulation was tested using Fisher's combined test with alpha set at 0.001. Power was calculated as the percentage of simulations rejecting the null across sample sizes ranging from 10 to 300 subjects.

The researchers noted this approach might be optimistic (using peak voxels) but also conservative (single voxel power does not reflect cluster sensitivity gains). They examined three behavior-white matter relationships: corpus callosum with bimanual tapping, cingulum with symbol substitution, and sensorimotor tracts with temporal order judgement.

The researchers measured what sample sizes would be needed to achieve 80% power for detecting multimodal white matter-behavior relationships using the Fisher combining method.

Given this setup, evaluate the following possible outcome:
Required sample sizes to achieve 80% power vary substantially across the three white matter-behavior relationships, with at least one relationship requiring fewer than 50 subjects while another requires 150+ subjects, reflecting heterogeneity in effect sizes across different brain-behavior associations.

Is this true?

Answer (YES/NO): YES